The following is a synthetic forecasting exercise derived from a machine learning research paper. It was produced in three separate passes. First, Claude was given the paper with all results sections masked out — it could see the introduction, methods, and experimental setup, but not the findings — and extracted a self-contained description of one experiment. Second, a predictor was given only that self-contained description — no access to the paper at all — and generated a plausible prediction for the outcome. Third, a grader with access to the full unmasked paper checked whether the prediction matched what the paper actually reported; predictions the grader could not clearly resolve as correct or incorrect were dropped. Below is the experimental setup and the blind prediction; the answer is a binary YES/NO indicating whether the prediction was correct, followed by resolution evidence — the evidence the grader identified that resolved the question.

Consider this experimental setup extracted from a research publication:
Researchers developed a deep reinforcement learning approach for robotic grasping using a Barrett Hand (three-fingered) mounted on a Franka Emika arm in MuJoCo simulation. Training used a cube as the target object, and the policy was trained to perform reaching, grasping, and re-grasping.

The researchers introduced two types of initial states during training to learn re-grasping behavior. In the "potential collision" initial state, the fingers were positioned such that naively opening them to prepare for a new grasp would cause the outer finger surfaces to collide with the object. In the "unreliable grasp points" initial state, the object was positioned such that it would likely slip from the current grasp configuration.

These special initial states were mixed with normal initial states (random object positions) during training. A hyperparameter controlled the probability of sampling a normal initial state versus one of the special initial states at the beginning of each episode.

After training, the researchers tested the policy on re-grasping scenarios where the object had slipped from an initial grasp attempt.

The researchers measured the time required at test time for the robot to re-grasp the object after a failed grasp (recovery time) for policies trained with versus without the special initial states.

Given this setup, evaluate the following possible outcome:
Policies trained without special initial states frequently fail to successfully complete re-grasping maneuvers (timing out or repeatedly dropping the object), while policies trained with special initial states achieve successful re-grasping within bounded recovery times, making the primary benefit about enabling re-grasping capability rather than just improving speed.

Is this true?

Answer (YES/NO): YES